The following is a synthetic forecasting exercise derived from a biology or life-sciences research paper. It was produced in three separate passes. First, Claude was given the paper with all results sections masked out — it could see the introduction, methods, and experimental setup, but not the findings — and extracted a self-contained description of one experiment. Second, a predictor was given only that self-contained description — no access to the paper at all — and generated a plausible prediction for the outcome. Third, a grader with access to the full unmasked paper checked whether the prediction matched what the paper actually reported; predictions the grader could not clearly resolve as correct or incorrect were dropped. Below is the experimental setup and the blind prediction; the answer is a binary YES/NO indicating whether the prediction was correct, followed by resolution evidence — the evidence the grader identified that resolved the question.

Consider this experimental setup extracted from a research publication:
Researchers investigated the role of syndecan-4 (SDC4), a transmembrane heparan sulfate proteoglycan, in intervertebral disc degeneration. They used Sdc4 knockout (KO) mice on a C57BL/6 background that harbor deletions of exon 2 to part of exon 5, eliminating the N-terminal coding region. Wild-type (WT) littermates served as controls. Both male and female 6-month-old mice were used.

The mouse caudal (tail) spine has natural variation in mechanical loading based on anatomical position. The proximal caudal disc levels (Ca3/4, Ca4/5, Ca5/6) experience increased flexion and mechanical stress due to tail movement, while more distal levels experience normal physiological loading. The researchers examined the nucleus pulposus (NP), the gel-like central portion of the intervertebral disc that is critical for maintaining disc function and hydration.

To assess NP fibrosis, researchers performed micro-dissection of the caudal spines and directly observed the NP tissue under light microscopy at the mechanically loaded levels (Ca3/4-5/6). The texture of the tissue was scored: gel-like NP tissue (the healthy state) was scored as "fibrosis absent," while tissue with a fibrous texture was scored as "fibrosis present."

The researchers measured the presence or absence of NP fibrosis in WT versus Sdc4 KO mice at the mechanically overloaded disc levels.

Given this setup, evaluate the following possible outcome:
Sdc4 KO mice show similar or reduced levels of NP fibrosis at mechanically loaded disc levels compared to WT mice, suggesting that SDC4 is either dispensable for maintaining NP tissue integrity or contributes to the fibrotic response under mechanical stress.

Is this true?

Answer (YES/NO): YES